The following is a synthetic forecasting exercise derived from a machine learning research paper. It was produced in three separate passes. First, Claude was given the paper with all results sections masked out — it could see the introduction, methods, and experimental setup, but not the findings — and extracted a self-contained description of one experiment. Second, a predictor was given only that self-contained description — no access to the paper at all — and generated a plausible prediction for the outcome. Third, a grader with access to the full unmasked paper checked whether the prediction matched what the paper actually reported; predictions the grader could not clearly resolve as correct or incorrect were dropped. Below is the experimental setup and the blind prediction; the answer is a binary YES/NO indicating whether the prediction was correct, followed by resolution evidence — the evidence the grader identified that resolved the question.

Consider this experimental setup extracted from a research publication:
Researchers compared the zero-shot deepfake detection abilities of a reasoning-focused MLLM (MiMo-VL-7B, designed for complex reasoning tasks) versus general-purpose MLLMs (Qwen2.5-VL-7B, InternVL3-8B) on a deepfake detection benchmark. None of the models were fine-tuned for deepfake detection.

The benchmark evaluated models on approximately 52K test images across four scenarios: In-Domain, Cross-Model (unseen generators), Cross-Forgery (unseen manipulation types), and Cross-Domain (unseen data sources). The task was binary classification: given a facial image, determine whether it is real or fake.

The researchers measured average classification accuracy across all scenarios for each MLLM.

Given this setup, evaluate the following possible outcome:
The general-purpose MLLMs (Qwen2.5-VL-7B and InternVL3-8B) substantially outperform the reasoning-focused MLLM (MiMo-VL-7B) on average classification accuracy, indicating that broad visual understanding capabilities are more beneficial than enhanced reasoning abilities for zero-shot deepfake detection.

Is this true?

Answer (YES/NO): NO